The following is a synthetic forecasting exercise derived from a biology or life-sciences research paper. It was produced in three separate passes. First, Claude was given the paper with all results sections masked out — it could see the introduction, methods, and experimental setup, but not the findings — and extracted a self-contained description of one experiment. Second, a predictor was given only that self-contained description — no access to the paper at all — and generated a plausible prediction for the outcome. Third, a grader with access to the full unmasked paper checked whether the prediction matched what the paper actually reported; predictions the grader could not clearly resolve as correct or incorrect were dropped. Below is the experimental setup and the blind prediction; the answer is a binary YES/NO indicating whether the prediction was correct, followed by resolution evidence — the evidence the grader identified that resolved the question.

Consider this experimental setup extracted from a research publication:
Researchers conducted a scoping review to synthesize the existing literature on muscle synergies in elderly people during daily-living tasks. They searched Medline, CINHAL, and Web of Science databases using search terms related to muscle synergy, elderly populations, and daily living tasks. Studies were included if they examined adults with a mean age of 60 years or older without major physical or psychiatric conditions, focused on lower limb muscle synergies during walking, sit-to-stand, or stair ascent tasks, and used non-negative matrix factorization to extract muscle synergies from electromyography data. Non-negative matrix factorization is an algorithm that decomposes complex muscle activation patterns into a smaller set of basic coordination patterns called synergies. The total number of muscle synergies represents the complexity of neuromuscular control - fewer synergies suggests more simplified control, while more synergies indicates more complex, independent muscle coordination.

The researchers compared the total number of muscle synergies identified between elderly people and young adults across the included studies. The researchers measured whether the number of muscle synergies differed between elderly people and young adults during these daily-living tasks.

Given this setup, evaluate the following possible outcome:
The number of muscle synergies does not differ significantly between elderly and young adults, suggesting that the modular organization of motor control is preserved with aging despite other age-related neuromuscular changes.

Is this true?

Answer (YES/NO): YES